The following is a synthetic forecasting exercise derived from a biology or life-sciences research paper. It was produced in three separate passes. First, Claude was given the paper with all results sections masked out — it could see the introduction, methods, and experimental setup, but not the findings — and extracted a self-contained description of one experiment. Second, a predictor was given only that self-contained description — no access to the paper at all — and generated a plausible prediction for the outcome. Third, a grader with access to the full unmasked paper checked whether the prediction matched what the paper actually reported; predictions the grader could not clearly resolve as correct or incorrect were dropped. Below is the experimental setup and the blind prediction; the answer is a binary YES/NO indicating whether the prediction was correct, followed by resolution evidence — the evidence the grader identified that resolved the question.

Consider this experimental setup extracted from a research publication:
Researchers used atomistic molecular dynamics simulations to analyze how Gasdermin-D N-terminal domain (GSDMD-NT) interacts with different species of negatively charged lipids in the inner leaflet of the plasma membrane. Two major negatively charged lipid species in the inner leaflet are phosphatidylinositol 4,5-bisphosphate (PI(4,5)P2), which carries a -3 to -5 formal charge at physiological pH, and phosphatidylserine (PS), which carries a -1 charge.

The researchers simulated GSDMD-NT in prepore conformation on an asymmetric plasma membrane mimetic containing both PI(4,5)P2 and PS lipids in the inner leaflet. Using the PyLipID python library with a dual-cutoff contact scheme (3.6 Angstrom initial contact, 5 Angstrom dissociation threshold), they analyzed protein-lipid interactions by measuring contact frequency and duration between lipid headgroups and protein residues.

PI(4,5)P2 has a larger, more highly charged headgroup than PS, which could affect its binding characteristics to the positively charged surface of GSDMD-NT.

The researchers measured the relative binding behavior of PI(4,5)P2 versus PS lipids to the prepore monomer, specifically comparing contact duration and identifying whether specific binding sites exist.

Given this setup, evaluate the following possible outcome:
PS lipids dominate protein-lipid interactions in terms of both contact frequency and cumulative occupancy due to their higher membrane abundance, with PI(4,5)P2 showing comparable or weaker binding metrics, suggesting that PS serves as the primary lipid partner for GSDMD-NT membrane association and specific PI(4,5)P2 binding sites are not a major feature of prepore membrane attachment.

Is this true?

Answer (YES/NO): NO